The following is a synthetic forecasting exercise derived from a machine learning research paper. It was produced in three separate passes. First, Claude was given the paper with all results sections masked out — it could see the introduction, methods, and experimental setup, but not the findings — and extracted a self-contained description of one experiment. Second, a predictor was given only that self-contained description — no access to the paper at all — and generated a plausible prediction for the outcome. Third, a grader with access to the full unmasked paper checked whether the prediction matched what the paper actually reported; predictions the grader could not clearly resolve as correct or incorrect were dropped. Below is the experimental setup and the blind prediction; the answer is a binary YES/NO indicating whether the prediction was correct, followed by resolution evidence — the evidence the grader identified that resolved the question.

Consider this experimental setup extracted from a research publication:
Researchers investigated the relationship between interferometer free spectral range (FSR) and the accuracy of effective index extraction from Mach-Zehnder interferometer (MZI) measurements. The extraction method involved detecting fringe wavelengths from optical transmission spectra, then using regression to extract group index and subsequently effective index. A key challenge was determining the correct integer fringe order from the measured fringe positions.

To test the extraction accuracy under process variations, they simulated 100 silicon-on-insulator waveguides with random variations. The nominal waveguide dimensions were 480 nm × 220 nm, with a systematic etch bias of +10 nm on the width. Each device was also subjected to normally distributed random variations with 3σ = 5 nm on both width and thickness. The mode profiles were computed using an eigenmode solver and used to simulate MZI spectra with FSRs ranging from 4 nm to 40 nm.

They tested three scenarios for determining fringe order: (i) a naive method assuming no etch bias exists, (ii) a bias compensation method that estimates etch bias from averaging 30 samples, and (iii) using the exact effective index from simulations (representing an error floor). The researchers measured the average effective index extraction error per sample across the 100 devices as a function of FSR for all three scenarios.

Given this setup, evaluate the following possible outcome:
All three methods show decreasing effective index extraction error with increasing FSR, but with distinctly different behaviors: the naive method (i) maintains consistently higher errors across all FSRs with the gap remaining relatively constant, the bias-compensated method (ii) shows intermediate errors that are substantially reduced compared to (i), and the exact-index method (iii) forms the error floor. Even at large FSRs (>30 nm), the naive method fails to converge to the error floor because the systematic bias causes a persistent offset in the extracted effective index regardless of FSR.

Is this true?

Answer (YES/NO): NO